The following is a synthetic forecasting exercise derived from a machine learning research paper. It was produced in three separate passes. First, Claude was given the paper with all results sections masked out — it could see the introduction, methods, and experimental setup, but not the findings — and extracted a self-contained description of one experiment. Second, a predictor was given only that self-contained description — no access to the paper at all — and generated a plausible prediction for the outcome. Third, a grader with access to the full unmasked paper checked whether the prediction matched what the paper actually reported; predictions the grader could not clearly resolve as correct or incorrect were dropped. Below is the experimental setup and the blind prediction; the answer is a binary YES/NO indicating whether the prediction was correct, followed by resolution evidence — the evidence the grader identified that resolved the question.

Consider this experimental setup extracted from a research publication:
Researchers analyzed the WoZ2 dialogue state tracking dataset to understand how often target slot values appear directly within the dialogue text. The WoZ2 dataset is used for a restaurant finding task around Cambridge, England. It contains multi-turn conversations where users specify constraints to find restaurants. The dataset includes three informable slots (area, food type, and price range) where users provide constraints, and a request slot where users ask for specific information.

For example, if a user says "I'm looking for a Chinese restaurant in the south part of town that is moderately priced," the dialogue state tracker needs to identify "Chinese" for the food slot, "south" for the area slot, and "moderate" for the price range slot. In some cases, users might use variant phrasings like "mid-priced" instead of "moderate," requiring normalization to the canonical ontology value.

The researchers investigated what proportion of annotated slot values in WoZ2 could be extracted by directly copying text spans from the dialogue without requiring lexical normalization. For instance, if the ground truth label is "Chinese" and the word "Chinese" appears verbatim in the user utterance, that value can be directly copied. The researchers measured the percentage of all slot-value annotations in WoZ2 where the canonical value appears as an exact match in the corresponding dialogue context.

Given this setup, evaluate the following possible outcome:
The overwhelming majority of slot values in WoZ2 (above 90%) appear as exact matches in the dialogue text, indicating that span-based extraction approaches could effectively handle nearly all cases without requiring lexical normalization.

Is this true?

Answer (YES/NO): NO